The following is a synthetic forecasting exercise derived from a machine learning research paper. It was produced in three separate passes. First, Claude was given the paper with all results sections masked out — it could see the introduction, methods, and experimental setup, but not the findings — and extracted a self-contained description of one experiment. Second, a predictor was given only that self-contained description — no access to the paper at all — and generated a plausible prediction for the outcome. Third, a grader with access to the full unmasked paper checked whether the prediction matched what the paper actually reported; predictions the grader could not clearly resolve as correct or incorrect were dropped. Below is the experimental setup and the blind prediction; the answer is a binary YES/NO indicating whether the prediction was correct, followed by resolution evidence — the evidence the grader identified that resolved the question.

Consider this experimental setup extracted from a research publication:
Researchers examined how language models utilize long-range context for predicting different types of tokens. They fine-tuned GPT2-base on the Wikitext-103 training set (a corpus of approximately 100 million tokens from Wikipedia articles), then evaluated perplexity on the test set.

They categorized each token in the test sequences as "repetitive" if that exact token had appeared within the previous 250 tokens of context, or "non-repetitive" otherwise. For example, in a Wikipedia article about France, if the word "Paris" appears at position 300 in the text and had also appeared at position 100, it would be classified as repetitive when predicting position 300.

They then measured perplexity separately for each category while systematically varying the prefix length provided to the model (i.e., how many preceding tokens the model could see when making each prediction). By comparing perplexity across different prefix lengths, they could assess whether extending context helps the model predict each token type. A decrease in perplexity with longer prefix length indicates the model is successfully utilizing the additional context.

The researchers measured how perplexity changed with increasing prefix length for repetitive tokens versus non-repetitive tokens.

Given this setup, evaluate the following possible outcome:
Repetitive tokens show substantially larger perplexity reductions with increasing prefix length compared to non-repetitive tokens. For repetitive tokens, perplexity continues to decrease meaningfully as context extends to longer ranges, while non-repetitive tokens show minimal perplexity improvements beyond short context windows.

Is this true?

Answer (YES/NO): YES